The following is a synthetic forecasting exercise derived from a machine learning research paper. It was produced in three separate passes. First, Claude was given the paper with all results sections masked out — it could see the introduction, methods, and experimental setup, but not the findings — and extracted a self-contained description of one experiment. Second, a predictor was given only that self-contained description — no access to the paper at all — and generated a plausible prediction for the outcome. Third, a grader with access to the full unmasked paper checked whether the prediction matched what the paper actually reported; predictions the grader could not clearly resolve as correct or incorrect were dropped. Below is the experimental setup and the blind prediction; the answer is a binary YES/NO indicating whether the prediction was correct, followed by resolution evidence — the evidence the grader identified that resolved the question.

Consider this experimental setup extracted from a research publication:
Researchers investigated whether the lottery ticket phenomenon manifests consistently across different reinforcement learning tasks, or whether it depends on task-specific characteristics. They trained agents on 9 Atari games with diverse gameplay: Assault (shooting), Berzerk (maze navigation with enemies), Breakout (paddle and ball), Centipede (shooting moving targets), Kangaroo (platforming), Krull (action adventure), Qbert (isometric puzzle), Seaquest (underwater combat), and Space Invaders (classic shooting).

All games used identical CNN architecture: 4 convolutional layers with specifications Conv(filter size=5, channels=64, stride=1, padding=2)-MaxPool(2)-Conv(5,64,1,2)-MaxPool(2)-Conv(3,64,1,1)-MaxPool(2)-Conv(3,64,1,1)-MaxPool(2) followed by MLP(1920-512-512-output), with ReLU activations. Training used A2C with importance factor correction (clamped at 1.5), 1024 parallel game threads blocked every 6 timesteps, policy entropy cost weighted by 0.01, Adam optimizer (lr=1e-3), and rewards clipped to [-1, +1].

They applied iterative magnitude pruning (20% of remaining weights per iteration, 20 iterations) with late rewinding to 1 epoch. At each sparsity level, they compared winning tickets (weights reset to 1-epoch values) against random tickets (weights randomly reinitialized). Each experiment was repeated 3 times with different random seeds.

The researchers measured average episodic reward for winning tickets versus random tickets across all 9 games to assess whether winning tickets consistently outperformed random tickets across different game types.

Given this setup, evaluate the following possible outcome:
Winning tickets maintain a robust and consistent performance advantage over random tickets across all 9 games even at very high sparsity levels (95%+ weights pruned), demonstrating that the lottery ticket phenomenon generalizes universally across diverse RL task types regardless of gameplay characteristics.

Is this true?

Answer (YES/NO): NO